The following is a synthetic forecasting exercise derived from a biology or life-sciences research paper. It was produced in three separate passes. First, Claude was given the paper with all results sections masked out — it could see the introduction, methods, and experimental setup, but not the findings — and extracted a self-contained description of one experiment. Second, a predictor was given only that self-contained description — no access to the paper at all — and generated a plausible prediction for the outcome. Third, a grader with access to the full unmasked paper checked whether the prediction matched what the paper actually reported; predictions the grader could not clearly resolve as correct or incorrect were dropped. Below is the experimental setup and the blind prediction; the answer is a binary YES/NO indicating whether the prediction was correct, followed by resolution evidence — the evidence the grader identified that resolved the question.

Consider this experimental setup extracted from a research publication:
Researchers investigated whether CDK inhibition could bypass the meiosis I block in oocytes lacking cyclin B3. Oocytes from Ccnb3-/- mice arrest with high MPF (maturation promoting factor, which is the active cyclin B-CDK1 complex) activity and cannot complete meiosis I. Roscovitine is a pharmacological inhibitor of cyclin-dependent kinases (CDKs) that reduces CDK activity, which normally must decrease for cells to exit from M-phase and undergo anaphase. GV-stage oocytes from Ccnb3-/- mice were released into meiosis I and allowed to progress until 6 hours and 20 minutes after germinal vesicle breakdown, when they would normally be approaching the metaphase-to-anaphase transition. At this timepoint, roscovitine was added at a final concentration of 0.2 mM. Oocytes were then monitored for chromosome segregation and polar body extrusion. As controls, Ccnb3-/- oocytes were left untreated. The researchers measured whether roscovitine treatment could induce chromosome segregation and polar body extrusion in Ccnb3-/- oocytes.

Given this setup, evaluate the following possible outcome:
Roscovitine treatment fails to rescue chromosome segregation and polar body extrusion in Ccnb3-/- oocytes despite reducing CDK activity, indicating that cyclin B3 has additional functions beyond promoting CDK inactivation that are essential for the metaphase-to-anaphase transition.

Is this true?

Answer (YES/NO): NO